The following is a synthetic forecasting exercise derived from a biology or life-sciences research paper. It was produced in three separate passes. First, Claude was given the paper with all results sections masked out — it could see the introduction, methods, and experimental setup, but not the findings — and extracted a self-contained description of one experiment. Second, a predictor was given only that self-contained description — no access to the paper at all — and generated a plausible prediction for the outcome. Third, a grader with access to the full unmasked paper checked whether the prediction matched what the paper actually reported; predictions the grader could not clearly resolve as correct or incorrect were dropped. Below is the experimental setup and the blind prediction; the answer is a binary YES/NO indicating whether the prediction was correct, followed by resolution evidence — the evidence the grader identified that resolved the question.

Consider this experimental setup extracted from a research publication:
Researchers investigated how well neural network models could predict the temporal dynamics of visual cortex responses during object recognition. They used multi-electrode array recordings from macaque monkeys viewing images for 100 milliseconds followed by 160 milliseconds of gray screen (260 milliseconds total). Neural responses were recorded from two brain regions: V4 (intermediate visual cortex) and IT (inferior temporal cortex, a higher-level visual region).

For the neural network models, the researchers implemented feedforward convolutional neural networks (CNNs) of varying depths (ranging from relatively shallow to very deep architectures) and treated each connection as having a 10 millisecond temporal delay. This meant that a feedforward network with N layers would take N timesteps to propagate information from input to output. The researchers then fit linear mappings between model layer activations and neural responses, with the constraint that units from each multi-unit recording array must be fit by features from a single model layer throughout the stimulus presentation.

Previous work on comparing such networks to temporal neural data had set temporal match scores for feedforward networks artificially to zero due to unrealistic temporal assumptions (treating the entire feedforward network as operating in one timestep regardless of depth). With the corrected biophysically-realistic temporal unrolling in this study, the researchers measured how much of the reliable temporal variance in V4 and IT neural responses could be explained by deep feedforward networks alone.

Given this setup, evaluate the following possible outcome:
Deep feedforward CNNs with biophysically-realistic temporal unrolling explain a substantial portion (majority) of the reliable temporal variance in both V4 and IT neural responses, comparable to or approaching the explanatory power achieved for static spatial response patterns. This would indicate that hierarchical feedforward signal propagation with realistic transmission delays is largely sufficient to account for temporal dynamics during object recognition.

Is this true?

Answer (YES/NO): NO